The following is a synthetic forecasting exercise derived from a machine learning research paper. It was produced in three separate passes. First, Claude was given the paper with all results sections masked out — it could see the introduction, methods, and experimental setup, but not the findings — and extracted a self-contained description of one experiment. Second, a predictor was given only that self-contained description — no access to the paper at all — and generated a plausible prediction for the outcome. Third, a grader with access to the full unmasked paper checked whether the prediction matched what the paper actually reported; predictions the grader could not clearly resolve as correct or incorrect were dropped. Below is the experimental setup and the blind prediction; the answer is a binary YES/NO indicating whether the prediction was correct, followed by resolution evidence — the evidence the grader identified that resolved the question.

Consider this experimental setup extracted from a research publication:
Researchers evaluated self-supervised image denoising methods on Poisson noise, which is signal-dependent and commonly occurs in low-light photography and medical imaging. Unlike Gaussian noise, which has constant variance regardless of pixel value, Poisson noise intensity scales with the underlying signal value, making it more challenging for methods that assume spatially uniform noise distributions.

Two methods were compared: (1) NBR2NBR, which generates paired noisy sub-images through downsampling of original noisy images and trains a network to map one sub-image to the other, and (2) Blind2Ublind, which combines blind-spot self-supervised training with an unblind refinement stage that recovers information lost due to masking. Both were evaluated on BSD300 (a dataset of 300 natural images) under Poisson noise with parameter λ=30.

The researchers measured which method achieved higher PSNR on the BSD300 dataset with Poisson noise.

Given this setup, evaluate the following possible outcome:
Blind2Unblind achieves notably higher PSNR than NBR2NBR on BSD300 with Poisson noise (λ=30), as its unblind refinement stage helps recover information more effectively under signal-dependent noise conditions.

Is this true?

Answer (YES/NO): NO